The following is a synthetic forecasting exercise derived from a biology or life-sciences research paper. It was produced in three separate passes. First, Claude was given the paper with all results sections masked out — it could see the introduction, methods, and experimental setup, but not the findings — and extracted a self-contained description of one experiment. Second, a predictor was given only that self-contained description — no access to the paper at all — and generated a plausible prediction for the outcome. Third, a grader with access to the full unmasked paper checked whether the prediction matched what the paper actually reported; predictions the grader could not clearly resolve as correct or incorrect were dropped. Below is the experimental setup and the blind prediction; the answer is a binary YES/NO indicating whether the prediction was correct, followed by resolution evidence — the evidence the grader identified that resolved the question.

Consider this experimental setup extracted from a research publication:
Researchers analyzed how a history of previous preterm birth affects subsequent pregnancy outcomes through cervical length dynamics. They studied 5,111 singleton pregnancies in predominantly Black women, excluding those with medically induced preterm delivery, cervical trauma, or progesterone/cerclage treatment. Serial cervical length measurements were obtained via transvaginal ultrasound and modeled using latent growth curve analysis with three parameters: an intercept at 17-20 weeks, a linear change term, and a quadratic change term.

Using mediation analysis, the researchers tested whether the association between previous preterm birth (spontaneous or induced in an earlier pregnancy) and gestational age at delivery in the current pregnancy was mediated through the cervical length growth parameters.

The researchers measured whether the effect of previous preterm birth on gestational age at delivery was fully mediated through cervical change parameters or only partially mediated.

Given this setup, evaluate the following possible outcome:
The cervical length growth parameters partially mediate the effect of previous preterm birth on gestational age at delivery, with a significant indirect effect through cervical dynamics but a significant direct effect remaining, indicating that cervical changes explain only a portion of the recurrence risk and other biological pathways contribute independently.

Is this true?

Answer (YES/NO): YES